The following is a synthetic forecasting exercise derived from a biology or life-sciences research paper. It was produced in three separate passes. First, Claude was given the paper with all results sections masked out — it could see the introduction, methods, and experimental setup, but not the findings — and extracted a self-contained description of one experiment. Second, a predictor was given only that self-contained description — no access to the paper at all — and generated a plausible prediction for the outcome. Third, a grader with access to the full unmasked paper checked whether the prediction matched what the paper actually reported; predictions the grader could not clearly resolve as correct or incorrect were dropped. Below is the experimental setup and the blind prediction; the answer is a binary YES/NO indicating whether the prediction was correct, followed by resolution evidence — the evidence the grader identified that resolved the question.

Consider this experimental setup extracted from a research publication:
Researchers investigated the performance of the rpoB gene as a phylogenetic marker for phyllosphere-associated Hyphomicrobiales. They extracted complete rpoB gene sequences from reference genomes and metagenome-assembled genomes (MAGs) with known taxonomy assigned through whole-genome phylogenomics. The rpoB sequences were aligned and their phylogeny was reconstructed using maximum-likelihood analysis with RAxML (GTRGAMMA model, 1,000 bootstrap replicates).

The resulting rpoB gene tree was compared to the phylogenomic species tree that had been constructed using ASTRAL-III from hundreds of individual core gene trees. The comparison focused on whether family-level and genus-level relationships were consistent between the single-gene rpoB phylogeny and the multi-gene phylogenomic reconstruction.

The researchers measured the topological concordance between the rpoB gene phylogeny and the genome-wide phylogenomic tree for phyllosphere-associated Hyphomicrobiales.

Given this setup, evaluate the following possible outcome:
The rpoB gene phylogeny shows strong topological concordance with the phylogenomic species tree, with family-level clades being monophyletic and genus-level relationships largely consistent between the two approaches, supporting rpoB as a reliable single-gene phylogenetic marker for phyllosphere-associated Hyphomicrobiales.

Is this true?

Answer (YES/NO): YES